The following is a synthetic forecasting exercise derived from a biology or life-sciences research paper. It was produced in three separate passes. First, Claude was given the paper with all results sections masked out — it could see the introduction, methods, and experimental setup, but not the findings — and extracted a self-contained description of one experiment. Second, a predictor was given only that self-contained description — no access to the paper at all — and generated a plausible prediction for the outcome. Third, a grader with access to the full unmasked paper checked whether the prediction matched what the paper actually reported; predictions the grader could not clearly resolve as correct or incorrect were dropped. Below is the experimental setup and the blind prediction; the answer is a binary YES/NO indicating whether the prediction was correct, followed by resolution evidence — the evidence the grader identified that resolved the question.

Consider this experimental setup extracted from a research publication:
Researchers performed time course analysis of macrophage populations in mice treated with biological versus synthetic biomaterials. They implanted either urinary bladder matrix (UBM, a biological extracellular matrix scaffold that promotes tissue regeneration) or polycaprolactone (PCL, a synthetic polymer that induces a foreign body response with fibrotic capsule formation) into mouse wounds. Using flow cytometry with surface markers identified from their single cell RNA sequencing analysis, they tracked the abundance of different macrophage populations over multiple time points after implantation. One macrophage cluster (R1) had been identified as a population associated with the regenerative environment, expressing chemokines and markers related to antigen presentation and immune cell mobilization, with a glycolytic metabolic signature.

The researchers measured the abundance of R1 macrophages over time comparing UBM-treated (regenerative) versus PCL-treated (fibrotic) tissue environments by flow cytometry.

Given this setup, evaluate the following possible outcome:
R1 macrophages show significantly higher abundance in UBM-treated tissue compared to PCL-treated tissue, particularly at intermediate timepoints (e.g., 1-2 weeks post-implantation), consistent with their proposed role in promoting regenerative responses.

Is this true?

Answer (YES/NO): YES